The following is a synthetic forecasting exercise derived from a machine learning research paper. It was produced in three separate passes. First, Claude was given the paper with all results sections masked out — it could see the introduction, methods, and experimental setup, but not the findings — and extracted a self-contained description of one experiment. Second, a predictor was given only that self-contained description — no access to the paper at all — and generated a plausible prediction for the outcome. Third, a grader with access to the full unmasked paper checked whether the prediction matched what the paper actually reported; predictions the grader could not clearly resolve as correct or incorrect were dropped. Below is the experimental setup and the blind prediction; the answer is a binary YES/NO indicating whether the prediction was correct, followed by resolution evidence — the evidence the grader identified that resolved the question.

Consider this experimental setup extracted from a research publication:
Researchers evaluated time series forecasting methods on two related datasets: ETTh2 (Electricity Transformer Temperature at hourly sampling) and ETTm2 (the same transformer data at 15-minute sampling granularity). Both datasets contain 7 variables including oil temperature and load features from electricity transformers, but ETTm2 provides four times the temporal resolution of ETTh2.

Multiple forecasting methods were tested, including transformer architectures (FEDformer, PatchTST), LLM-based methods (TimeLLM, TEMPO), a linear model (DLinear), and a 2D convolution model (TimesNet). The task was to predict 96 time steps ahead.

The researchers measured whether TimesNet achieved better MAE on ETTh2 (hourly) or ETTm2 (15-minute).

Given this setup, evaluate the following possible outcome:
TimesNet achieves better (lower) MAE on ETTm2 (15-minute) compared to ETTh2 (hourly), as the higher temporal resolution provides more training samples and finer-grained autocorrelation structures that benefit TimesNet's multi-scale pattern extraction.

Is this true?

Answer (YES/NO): YES